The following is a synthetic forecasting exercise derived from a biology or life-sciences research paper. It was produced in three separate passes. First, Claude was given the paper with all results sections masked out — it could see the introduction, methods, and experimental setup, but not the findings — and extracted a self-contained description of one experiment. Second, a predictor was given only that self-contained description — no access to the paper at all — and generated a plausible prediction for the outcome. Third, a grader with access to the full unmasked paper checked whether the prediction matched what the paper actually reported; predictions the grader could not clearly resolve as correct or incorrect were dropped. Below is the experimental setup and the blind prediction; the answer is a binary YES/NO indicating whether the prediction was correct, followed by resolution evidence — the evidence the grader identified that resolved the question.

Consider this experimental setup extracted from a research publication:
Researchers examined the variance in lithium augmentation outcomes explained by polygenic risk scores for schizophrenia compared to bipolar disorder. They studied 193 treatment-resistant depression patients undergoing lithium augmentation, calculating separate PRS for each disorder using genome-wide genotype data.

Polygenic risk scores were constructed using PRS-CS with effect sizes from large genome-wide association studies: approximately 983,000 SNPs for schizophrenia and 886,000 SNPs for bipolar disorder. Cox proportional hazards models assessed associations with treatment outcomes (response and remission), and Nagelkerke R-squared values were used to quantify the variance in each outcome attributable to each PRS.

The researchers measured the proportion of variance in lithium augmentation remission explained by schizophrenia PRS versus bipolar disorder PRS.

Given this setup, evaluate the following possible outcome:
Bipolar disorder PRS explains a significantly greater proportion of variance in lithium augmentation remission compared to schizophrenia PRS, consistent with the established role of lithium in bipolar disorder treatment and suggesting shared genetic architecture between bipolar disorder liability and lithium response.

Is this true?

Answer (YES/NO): YES